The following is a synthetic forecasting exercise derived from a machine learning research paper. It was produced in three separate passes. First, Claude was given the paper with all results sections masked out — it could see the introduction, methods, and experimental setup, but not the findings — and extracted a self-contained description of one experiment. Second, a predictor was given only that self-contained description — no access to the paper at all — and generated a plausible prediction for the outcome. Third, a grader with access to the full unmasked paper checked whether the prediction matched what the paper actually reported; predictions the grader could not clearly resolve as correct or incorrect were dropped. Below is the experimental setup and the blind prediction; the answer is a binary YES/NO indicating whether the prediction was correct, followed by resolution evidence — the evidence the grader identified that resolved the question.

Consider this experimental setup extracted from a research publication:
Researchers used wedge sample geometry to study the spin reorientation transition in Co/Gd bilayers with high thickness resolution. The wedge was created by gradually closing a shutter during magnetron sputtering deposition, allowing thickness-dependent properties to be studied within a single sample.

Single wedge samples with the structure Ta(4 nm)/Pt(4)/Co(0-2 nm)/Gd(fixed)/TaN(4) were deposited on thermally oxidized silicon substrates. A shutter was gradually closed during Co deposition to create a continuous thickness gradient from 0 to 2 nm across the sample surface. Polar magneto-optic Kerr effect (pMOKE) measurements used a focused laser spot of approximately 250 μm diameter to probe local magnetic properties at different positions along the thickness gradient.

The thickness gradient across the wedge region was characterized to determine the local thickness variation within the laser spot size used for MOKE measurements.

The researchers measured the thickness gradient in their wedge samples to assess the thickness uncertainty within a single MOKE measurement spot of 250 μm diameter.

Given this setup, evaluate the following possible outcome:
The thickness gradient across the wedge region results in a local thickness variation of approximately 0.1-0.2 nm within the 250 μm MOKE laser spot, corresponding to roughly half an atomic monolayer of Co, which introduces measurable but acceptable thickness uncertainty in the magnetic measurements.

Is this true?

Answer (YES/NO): NO